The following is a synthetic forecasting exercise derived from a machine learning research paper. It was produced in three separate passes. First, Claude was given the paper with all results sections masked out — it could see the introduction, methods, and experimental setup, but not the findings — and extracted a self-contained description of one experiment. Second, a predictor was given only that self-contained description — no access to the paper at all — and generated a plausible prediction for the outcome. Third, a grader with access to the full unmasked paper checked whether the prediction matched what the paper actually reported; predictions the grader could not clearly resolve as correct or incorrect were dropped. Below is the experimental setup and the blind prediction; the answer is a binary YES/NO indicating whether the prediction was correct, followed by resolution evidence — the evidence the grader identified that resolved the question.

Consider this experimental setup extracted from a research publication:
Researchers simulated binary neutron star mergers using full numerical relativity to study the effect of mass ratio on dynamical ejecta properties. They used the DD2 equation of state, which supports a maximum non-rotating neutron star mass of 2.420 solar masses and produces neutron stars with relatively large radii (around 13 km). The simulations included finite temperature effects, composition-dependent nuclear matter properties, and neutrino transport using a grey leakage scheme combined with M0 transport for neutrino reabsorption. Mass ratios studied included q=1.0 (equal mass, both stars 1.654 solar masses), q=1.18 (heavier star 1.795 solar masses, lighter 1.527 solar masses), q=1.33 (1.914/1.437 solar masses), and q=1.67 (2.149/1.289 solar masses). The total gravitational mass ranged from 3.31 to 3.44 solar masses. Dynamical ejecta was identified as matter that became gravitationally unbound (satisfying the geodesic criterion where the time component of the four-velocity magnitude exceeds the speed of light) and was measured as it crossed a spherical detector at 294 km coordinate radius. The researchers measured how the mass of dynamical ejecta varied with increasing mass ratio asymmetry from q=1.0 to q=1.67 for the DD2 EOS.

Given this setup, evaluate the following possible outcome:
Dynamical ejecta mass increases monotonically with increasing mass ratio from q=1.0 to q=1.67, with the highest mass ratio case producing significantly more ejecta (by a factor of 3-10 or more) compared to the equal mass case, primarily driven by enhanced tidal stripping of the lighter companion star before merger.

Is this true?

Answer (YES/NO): NO